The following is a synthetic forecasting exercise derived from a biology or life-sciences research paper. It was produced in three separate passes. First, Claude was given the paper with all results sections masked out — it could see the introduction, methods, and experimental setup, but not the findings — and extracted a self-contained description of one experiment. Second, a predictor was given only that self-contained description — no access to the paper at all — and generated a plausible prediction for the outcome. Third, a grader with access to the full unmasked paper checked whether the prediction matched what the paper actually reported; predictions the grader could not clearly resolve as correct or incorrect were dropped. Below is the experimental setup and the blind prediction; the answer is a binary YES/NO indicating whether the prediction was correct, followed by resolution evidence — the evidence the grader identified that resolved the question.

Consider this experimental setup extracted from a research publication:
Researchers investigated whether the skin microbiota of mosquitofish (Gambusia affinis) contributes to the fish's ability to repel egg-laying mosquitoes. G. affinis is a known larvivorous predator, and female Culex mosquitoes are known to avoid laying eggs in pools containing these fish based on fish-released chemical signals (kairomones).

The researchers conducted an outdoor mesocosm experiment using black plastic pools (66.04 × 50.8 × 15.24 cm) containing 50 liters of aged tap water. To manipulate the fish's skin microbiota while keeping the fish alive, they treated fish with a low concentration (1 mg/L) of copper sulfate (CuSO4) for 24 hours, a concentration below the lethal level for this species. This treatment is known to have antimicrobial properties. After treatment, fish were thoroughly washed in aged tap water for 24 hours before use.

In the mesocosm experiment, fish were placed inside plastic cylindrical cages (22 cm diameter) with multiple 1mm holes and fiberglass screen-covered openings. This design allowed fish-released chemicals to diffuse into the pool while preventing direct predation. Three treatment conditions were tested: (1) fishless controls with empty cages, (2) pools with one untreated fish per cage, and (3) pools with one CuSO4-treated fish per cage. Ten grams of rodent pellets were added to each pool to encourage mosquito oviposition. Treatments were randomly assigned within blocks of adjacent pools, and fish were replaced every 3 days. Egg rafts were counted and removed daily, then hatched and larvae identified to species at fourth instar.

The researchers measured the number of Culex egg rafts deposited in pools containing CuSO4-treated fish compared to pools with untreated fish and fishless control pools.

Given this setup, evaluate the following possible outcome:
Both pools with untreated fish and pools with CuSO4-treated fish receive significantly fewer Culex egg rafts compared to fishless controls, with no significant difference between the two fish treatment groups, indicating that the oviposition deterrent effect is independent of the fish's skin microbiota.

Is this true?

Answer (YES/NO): NO